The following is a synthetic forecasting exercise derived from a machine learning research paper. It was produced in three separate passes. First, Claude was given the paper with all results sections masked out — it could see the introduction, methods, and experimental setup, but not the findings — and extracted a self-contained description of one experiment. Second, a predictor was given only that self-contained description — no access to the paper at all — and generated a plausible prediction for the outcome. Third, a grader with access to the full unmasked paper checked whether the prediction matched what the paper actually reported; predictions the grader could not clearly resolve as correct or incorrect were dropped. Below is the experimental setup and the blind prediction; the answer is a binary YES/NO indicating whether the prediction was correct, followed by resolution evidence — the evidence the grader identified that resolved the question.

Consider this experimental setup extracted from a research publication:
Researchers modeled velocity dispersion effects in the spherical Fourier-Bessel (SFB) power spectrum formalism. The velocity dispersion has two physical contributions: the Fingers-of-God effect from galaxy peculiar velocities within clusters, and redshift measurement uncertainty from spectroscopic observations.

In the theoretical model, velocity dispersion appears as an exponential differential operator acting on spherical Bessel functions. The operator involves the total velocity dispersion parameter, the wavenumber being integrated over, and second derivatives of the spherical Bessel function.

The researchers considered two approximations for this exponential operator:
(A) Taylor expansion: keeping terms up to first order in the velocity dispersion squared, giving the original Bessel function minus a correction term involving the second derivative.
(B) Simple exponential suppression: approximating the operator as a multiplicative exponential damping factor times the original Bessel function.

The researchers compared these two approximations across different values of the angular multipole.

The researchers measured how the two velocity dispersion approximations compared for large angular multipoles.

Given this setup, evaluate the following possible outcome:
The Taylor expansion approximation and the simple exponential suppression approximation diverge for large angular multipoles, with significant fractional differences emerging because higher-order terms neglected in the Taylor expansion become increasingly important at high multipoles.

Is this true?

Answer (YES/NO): NO